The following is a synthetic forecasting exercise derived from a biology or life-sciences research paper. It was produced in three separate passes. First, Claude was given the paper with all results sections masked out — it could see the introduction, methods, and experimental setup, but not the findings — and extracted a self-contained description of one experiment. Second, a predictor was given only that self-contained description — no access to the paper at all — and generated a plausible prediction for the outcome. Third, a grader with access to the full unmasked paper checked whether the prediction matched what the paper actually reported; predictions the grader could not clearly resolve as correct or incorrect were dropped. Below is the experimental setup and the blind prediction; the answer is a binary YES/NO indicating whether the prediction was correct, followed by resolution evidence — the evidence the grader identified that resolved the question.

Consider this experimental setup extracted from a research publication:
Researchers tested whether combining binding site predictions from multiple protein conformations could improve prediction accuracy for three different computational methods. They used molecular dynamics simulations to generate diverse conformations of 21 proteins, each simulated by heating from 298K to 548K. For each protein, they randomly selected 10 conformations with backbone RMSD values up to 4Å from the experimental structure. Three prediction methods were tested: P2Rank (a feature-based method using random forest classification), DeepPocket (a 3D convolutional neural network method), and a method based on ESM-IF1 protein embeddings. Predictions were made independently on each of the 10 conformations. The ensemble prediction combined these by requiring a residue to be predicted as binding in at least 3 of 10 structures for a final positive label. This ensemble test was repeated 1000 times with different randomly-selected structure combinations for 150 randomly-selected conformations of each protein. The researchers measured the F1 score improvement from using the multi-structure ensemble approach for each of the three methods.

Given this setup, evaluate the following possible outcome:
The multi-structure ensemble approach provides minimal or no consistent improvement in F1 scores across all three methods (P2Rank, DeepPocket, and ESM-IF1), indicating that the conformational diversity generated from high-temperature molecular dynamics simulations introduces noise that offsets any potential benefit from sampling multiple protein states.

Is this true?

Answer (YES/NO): NO